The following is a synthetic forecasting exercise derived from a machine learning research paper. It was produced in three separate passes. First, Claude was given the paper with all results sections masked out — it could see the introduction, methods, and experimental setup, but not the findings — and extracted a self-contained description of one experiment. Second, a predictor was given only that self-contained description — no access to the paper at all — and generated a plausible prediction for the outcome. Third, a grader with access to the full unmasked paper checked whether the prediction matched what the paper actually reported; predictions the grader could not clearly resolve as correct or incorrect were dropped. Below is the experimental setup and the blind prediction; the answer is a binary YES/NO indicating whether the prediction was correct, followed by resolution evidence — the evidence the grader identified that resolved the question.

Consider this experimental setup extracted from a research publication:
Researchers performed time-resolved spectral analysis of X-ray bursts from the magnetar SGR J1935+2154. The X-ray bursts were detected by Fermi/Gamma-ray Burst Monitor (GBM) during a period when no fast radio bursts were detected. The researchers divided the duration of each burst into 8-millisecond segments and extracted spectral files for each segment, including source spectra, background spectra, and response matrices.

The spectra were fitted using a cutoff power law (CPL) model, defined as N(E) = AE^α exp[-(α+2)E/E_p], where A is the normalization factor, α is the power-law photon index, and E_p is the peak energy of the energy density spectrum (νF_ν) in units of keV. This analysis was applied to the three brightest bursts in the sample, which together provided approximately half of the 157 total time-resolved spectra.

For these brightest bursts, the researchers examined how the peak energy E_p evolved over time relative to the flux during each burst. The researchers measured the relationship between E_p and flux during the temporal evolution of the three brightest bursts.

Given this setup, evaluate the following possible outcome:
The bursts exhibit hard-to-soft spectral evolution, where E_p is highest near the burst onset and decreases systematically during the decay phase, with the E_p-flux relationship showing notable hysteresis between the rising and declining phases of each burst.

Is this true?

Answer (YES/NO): NO